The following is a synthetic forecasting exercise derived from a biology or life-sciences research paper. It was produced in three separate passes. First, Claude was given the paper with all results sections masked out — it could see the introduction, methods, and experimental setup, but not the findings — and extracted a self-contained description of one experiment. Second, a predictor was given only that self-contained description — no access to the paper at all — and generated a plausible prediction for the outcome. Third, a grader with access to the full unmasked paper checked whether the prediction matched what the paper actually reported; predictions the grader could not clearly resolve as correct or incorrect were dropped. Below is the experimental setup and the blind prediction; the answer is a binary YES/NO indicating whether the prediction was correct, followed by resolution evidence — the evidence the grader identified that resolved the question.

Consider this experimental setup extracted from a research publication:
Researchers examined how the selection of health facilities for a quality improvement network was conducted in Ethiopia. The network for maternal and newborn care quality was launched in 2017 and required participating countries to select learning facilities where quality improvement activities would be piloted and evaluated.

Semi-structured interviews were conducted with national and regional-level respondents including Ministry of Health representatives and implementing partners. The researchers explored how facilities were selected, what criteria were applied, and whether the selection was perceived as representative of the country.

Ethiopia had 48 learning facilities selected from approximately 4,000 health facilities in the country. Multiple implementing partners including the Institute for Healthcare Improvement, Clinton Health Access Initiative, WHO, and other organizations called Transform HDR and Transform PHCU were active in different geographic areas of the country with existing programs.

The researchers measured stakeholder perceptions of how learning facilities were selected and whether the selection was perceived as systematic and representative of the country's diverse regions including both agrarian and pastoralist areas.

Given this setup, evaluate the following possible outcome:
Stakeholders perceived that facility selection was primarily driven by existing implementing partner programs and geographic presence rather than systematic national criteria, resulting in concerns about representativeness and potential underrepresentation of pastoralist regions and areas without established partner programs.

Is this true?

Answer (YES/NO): YES